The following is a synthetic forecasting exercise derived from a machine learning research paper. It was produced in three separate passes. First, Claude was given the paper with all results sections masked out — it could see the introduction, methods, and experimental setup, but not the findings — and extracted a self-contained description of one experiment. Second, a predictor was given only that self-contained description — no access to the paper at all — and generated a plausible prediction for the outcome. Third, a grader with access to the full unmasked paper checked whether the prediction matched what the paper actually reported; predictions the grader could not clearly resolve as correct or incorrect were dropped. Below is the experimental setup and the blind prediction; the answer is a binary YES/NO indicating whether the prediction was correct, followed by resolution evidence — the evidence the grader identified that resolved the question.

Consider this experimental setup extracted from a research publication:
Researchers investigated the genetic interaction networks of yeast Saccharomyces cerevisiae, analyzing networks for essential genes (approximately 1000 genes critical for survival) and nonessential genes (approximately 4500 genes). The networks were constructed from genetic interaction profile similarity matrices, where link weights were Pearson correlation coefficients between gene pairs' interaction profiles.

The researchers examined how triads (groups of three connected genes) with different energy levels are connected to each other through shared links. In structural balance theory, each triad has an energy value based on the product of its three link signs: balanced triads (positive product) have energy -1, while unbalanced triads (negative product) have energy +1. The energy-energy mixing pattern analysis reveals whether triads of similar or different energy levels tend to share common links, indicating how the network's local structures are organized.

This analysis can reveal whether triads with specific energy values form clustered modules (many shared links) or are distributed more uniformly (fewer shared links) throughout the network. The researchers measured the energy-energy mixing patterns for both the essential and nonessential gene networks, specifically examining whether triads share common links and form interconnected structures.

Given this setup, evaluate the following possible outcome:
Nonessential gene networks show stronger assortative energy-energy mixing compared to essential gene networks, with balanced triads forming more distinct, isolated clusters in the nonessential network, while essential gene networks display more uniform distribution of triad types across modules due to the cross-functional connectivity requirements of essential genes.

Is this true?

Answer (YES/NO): NO